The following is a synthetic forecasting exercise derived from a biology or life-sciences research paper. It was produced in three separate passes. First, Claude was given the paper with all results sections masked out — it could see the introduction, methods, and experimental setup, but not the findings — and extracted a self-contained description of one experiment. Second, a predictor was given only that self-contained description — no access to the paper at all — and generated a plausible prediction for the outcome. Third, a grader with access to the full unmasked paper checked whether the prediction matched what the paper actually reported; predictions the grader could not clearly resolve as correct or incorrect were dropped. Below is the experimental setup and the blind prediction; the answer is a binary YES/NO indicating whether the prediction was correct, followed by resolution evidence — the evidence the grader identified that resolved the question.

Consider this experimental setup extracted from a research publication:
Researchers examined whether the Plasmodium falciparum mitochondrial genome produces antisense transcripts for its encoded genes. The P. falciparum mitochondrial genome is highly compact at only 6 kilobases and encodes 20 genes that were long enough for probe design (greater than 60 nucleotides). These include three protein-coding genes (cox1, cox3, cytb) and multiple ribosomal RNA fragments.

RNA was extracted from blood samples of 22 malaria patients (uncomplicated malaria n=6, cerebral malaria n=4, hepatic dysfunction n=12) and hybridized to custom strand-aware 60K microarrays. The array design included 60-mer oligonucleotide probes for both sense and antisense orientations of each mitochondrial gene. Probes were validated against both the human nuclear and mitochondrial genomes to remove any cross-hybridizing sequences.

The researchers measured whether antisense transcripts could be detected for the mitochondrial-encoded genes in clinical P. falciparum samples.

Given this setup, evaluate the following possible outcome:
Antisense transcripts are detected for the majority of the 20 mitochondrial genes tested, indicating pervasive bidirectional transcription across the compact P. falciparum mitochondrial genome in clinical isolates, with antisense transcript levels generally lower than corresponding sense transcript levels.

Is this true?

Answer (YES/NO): YES